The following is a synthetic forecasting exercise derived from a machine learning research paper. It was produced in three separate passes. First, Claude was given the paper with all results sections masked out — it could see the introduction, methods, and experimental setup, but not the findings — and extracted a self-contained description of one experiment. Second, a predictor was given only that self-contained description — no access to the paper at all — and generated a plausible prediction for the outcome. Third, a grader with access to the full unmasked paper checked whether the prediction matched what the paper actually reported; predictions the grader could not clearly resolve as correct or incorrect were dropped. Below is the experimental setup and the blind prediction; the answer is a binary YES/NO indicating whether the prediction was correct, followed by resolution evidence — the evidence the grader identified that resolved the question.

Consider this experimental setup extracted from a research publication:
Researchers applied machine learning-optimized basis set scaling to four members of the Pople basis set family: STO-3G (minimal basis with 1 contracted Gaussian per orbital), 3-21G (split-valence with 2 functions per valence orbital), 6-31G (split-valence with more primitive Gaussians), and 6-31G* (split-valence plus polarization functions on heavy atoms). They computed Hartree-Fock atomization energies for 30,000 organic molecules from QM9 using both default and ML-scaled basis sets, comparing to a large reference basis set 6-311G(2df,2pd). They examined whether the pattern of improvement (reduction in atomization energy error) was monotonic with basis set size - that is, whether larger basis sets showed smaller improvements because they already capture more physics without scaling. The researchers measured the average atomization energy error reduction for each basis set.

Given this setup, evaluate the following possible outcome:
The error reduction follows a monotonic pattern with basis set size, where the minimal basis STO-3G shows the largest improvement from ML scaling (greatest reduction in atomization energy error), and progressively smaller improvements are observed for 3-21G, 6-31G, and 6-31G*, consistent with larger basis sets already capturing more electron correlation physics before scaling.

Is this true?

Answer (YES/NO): NO